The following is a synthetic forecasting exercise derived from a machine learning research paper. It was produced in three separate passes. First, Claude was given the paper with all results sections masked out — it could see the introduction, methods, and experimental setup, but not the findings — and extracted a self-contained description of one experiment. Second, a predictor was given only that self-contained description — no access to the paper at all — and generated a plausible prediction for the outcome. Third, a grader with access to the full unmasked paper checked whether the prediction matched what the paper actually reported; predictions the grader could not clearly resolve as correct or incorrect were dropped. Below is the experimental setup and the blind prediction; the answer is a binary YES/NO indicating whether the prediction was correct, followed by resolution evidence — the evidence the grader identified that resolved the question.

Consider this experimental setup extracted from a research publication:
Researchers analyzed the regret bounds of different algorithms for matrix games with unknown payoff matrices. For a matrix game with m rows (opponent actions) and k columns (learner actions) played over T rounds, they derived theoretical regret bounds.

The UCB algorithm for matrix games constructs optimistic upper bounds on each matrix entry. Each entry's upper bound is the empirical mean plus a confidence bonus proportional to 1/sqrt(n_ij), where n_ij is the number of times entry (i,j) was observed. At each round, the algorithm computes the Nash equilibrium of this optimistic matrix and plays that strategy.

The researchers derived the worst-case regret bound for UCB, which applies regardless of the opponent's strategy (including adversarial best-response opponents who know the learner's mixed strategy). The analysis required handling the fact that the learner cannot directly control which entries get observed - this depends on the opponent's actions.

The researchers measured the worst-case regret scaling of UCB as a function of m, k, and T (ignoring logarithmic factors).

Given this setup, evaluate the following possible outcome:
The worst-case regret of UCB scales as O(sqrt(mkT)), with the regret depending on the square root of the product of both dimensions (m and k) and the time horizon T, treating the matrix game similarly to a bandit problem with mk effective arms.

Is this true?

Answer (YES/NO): YES